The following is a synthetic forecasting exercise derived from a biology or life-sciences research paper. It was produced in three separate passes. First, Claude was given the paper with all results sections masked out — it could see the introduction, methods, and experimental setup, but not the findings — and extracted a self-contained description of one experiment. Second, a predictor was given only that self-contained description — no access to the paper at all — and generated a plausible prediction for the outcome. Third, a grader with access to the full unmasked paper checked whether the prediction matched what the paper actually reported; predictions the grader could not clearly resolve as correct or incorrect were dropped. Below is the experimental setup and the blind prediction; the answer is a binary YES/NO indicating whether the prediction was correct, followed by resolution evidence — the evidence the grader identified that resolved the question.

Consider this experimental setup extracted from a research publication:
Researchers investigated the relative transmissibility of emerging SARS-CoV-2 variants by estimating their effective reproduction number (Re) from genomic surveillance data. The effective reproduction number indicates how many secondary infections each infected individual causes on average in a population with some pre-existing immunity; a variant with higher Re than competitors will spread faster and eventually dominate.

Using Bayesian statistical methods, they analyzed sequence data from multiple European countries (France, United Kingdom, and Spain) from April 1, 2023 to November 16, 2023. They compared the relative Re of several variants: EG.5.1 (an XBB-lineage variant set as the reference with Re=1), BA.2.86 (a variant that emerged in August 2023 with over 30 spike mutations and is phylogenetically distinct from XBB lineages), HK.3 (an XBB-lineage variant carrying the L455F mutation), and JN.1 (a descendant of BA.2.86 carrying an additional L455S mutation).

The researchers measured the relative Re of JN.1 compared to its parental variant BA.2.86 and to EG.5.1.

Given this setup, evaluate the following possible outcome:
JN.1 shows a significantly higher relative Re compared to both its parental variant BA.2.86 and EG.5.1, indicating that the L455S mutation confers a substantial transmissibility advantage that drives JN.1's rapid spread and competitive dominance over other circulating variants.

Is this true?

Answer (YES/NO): YES